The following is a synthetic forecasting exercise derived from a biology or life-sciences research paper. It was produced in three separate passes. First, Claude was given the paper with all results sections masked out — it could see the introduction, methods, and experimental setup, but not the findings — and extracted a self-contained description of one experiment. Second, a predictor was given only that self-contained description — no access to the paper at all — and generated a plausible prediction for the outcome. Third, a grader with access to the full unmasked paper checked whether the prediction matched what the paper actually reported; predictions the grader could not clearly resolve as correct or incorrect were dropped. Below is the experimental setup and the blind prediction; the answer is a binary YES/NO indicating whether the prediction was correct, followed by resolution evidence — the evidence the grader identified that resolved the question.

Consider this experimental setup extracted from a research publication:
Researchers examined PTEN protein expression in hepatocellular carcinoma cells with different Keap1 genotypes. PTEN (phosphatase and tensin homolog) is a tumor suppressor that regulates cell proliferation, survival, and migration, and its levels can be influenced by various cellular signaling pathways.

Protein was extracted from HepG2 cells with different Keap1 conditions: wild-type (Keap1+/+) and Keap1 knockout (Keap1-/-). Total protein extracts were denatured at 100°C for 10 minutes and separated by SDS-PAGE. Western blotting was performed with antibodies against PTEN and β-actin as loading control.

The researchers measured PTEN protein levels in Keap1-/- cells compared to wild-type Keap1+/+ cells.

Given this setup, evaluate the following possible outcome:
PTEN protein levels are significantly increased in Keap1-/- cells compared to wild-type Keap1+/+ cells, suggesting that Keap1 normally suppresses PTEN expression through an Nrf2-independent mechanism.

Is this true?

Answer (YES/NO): YES